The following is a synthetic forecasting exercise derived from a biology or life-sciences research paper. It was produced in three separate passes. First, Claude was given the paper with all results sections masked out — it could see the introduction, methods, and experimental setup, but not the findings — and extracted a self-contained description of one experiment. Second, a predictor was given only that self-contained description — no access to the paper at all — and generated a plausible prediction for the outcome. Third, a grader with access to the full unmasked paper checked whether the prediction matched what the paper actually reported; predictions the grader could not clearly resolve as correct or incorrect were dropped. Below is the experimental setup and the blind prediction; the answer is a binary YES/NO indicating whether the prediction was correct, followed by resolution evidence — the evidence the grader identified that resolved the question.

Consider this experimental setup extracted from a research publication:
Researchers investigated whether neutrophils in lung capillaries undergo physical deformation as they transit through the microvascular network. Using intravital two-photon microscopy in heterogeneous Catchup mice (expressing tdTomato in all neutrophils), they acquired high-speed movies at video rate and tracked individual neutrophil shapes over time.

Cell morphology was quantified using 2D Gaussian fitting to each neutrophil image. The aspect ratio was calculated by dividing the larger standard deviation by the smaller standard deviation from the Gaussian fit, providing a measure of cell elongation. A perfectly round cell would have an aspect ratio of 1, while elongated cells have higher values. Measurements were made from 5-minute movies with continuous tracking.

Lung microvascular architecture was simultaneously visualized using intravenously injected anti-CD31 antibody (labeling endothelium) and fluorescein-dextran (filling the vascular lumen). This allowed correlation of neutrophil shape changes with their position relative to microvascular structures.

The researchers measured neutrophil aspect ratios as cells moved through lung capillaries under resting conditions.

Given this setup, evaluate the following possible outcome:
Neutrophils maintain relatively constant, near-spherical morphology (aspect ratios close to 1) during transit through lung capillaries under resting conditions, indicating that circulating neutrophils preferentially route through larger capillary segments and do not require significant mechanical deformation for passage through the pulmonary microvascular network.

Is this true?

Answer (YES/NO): NO